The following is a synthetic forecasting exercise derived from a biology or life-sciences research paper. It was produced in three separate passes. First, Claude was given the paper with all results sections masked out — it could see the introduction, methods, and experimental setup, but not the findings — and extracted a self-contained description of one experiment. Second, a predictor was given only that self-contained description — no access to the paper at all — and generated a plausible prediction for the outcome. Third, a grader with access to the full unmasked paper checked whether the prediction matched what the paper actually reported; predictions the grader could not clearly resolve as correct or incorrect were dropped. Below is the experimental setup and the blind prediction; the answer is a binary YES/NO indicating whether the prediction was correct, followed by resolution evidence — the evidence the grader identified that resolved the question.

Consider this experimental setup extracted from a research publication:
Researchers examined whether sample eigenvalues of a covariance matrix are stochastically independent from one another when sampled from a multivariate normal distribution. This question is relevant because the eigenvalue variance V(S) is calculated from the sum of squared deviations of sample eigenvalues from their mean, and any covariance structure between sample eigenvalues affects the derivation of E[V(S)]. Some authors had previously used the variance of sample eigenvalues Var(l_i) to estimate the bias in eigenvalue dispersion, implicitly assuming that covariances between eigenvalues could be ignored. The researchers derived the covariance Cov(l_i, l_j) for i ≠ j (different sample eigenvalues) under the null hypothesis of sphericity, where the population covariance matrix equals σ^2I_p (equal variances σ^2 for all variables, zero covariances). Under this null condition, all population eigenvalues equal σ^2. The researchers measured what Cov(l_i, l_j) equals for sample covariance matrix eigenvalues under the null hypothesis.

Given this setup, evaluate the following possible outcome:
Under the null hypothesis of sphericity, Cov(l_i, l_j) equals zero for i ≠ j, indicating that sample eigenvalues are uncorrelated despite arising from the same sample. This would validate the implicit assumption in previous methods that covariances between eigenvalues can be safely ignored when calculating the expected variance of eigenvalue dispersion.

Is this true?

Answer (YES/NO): NO